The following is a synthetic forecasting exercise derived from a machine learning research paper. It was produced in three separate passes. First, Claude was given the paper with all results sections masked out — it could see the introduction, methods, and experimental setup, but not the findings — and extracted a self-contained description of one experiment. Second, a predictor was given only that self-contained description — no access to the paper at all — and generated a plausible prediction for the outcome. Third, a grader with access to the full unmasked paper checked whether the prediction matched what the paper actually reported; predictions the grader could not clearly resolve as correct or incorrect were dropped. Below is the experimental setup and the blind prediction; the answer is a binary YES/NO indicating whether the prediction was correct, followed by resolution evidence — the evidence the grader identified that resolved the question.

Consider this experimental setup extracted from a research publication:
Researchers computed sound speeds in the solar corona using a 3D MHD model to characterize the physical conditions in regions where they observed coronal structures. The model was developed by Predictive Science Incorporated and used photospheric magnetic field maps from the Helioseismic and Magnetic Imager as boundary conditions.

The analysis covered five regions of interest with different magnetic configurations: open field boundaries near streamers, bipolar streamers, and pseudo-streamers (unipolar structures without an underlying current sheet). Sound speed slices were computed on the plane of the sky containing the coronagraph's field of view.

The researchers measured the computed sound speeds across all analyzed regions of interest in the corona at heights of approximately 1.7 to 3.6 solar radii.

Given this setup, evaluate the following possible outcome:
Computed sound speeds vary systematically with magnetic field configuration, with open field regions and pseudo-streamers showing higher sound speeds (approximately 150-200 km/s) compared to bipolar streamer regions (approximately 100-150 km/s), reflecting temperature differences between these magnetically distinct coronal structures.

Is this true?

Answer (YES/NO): NO